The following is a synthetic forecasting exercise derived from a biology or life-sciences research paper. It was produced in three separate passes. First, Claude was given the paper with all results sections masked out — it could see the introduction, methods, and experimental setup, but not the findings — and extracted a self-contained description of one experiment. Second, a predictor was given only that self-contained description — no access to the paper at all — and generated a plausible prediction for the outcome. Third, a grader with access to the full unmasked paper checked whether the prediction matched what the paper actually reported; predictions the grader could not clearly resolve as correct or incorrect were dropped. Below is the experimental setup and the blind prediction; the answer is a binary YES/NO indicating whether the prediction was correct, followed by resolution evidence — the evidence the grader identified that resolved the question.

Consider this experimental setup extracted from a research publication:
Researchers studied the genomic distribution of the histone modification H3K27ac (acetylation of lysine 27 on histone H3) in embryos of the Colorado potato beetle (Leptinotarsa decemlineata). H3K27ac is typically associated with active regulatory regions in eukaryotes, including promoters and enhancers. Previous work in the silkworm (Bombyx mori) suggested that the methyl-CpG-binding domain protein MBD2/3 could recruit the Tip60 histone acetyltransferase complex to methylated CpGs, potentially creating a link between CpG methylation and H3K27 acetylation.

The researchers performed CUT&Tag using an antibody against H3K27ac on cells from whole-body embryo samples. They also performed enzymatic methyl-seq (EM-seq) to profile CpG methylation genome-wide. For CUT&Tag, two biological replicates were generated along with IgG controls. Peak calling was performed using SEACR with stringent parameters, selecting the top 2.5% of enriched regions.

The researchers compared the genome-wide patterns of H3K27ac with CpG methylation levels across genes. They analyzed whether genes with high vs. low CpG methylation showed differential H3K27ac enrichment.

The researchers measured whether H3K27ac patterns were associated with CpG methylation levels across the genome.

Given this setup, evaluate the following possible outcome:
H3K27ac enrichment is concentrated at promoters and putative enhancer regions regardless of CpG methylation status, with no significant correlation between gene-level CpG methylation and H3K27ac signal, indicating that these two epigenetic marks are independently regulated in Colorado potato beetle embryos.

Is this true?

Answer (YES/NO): YES